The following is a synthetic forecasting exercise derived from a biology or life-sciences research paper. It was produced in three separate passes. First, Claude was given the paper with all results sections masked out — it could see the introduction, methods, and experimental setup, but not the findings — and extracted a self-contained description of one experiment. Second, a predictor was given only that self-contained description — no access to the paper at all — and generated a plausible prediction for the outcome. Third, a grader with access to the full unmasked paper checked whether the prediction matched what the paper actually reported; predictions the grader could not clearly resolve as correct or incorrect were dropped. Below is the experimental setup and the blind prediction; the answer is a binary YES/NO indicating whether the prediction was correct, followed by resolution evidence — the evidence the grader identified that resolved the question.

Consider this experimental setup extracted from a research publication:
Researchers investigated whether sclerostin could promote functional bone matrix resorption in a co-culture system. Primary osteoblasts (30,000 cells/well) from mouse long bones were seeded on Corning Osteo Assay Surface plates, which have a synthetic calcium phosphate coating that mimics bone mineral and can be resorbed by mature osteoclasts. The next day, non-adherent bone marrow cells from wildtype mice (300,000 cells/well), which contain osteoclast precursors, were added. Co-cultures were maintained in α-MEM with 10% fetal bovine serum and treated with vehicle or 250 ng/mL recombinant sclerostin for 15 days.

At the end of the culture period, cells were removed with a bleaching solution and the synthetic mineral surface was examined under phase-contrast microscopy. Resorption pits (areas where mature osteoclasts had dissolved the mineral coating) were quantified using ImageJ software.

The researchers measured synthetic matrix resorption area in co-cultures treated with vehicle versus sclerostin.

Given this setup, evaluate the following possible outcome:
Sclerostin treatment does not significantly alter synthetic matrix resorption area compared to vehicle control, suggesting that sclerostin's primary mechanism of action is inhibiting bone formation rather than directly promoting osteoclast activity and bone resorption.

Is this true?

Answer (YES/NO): NO